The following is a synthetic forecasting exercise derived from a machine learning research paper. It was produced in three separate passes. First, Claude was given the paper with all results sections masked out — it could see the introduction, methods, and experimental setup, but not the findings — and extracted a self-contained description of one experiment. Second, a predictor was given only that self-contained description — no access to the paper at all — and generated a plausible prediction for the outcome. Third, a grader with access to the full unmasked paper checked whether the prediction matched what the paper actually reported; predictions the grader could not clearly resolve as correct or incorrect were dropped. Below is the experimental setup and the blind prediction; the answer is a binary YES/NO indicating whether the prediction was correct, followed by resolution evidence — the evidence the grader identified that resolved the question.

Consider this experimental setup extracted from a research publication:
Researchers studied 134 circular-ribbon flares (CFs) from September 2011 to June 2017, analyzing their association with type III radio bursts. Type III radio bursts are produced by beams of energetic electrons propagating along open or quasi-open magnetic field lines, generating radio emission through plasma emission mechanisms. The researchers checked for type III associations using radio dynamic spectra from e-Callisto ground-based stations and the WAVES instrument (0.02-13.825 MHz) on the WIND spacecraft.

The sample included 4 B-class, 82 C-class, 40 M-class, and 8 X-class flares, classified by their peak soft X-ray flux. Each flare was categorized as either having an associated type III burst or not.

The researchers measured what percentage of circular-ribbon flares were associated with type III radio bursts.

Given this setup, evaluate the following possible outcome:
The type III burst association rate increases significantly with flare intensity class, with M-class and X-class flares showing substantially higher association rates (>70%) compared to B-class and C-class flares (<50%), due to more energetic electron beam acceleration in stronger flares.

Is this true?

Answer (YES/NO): NO